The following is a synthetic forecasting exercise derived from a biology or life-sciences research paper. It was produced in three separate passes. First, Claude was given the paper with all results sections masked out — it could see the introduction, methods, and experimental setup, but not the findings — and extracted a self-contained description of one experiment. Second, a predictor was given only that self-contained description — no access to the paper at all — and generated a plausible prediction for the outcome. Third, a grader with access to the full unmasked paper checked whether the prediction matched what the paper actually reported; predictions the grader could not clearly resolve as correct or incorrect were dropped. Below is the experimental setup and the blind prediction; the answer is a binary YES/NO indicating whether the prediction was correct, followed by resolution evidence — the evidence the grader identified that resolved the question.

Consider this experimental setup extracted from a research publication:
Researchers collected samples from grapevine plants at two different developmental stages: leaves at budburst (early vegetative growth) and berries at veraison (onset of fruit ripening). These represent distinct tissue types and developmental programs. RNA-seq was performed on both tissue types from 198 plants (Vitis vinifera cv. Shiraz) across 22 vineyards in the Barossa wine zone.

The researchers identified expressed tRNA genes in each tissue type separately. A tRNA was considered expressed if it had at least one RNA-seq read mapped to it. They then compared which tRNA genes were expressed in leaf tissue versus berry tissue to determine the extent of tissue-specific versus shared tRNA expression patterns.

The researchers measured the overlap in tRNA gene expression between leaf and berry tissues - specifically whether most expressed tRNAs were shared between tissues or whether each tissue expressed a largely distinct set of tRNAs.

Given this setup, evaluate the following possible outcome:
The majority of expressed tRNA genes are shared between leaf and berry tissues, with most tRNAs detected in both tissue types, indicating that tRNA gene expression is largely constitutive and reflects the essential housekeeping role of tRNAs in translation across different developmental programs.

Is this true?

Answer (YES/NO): YES